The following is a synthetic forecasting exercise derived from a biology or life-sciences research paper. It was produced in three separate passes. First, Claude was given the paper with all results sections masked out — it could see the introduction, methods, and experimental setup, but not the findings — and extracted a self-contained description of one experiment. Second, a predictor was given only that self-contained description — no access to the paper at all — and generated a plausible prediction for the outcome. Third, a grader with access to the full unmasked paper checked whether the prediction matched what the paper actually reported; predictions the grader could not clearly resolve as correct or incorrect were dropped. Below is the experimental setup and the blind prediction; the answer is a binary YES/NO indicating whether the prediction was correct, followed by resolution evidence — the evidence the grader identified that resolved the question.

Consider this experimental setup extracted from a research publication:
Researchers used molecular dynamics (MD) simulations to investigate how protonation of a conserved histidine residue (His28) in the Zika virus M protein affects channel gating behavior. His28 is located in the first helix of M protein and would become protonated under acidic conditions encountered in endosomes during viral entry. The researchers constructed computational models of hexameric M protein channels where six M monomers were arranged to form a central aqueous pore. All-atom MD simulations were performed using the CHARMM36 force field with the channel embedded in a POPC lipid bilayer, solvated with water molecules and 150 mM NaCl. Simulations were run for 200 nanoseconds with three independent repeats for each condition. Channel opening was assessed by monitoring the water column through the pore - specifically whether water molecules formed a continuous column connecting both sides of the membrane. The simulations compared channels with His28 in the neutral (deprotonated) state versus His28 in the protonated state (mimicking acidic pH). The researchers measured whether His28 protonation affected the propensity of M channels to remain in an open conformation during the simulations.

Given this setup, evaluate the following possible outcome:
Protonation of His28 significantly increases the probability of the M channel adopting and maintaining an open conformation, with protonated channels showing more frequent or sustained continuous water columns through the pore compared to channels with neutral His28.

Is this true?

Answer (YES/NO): YES